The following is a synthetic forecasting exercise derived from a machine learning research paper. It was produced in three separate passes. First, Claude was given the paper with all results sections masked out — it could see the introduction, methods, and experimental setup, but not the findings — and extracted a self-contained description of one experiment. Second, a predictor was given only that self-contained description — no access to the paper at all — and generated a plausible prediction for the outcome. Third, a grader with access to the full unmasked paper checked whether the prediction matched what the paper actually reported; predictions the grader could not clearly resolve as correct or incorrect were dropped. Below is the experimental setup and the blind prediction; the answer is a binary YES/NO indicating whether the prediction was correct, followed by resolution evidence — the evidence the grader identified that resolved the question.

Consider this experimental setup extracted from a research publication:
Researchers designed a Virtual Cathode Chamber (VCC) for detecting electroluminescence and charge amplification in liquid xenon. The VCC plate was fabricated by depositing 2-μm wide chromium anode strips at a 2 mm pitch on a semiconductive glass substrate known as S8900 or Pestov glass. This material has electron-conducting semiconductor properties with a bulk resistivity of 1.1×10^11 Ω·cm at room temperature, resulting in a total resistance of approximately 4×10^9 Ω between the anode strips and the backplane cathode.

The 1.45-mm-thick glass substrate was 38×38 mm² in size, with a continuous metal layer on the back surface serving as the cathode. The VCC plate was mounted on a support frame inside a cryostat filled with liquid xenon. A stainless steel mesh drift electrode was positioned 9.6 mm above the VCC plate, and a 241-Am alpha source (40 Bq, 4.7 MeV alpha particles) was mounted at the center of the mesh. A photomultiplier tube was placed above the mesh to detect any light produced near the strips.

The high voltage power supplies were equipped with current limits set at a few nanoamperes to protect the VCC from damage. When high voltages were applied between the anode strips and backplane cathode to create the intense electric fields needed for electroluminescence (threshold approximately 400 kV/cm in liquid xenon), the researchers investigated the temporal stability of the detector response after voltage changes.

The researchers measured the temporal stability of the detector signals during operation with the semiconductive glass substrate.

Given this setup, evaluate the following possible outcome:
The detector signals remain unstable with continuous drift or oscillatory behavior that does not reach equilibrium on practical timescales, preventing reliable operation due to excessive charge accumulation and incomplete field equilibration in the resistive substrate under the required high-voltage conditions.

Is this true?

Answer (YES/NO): NO